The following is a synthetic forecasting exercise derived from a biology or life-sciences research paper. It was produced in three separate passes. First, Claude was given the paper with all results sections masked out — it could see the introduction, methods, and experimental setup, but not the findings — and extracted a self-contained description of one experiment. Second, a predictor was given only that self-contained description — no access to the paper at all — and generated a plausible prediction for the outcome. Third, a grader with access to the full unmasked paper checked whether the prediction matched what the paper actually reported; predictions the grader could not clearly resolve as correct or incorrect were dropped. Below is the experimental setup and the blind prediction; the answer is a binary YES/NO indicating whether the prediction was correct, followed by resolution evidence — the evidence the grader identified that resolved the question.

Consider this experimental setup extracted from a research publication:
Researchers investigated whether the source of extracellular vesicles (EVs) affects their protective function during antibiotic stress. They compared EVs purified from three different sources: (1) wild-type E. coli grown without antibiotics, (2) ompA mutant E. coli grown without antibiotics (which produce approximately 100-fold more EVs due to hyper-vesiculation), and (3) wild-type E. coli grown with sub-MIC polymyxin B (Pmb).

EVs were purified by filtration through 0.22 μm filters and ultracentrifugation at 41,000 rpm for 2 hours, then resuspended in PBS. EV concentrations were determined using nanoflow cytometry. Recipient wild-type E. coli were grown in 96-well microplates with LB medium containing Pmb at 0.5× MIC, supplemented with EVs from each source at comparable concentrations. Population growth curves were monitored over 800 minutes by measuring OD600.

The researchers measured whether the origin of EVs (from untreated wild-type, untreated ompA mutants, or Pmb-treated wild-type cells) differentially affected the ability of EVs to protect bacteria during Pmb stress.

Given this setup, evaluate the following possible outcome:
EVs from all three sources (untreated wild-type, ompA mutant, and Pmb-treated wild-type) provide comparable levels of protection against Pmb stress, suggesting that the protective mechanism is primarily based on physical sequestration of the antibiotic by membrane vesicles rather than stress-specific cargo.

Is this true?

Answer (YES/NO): YES